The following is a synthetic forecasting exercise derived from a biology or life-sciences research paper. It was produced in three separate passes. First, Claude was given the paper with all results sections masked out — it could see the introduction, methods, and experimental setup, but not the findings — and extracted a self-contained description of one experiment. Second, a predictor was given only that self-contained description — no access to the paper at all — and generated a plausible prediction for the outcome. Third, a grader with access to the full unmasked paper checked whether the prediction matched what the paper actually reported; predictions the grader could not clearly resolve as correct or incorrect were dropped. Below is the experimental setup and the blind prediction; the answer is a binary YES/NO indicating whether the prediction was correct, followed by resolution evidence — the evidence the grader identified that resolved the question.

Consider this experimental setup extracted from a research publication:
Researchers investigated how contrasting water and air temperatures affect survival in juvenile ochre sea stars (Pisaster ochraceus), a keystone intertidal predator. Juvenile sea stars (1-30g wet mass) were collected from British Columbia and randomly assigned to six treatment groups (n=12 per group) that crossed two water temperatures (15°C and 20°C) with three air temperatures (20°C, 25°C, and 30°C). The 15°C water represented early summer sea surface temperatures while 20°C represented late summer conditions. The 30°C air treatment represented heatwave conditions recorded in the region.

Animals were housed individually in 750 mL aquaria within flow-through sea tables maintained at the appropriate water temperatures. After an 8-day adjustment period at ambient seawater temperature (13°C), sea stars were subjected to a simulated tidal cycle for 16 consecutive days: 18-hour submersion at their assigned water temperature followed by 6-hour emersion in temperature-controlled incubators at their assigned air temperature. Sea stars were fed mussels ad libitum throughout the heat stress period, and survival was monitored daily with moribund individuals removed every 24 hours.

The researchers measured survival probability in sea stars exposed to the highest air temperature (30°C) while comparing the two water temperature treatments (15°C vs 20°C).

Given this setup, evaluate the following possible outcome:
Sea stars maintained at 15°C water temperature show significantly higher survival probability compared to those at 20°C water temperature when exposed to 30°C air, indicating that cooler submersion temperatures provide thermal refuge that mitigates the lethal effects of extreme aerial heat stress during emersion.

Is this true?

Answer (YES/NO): NO